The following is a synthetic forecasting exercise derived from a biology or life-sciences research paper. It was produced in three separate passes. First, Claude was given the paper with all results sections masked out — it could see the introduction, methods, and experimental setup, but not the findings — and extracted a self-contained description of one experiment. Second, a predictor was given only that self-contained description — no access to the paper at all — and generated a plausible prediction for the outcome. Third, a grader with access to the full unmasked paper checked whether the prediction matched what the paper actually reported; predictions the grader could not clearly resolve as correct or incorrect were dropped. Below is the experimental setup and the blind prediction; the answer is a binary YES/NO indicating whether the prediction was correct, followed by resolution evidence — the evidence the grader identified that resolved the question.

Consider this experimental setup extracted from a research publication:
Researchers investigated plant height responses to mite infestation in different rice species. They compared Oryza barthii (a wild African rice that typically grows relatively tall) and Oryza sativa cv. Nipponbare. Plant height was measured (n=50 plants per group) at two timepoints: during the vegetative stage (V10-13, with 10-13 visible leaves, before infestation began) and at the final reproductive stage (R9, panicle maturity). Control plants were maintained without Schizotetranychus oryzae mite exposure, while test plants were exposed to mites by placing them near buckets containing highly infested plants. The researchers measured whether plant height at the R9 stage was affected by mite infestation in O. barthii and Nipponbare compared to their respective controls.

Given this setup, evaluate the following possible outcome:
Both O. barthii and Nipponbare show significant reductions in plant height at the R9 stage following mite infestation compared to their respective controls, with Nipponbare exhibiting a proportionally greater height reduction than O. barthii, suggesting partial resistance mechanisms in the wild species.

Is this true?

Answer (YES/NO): NO